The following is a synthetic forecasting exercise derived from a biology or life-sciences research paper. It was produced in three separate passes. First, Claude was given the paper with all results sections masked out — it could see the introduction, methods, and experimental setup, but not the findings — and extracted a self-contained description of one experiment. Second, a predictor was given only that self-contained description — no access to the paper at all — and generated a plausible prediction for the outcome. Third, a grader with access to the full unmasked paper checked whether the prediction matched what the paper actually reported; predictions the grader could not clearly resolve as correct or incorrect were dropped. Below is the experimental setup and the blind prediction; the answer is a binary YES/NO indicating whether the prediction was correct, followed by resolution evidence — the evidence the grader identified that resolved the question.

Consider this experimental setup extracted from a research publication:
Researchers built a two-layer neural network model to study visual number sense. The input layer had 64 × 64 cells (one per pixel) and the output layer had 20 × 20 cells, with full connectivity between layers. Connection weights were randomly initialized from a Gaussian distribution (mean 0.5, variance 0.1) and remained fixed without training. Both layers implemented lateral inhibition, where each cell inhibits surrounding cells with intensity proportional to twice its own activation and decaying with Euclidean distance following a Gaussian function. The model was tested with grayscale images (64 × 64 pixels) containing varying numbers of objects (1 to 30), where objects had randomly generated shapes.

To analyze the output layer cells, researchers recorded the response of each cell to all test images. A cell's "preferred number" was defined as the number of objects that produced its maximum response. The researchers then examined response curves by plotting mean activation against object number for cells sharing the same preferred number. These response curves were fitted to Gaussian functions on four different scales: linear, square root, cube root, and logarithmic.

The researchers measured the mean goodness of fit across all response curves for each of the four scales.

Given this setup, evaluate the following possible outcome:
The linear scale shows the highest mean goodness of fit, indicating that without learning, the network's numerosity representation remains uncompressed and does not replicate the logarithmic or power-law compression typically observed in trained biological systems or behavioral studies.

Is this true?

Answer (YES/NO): NO